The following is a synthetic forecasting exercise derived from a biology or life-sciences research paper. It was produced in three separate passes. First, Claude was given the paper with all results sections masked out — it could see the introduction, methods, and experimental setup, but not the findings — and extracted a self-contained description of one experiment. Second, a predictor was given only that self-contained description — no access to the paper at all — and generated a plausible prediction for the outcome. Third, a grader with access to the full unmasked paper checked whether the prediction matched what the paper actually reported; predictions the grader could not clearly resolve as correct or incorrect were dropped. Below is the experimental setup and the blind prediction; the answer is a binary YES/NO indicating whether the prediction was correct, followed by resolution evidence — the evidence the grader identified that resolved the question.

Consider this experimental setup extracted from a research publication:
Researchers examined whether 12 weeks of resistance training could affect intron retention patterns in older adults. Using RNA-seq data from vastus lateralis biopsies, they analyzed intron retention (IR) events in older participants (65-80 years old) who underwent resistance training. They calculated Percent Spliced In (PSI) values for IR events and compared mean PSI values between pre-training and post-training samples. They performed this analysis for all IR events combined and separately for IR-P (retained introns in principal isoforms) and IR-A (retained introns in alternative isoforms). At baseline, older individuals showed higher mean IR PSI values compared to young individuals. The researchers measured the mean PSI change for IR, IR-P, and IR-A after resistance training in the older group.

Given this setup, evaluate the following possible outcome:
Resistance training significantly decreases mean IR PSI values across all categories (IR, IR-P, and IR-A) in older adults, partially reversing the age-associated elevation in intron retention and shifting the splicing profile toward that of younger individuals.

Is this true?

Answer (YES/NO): NO